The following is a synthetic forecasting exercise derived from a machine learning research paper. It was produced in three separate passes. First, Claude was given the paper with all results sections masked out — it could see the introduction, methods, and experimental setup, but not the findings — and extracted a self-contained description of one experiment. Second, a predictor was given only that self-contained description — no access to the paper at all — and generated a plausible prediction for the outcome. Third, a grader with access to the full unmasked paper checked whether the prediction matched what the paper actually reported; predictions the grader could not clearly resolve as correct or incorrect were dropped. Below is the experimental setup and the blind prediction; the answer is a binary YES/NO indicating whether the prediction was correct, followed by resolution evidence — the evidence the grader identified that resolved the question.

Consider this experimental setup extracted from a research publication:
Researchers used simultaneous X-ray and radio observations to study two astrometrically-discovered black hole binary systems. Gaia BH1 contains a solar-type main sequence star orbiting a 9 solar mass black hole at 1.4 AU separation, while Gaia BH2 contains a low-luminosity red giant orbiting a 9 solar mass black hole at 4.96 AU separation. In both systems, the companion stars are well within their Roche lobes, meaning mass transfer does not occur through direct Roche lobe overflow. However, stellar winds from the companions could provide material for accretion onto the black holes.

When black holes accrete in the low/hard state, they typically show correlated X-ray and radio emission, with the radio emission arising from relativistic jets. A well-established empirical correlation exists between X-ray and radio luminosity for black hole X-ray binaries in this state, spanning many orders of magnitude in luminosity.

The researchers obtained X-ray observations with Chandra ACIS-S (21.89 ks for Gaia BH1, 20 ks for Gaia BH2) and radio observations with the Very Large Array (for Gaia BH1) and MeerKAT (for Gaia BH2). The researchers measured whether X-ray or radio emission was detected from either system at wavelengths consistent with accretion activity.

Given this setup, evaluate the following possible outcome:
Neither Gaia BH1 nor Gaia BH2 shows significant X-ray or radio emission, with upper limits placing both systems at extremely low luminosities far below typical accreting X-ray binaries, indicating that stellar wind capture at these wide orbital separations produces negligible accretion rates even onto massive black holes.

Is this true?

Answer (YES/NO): NO